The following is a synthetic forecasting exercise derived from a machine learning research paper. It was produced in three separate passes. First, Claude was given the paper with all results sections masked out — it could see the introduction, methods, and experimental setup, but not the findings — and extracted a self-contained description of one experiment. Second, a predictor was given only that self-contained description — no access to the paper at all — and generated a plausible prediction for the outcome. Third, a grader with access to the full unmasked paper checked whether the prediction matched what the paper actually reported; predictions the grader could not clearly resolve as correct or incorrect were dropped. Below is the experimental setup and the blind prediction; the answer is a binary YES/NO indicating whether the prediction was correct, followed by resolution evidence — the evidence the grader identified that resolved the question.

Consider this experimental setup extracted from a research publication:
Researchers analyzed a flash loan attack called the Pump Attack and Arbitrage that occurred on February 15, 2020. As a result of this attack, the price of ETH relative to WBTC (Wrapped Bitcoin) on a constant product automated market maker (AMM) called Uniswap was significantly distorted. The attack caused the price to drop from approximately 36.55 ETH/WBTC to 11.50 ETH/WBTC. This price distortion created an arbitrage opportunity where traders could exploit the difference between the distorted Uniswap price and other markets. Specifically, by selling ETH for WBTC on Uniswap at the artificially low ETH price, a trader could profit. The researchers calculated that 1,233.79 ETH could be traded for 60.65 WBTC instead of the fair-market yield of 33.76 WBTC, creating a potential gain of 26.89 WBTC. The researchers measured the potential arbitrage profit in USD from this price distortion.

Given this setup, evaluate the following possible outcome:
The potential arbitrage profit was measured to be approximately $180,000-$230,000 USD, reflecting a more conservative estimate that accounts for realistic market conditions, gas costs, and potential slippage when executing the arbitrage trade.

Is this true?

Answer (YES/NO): NO